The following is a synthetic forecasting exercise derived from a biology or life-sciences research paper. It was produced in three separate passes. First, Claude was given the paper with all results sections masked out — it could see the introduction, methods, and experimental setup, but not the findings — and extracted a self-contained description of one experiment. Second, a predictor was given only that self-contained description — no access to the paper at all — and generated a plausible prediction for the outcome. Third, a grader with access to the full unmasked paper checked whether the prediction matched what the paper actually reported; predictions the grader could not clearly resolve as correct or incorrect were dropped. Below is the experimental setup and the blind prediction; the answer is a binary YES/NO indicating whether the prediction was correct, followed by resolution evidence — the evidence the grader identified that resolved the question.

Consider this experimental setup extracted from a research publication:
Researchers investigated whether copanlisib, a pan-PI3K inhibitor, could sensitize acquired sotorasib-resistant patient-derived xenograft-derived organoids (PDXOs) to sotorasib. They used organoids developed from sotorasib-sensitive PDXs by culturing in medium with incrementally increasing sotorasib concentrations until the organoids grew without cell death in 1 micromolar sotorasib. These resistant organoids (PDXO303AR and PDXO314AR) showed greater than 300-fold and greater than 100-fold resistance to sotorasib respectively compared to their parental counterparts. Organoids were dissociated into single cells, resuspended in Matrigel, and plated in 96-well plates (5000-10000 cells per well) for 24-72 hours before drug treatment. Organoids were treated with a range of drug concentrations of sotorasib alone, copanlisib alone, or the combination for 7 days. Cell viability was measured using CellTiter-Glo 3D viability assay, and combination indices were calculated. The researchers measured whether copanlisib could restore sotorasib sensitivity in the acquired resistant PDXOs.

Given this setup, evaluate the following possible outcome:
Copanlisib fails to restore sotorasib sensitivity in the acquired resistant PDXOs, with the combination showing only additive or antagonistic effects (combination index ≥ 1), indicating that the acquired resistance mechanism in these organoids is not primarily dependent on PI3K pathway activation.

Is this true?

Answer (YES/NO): NO